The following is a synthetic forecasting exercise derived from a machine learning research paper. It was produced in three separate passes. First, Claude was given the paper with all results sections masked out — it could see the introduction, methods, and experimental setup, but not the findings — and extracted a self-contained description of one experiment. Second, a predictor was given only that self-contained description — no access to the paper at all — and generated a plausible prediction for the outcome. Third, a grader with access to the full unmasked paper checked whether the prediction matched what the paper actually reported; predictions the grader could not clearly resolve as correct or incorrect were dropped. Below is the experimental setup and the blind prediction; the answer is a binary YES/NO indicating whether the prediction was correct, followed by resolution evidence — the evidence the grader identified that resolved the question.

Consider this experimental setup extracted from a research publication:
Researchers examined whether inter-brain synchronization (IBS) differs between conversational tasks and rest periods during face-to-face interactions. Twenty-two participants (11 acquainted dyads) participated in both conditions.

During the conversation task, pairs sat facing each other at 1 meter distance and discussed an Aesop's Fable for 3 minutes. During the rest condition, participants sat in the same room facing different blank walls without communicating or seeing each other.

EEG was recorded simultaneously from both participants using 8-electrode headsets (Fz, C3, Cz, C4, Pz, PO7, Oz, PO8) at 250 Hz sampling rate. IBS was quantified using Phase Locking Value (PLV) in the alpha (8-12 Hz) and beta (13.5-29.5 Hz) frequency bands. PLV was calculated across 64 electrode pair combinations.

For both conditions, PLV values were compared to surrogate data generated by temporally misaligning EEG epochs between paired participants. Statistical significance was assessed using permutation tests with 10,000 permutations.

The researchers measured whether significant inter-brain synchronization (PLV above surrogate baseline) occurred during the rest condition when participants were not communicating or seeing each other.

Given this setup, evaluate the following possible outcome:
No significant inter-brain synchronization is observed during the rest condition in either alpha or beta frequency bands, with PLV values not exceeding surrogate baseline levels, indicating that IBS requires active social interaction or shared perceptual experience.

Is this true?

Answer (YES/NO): YES